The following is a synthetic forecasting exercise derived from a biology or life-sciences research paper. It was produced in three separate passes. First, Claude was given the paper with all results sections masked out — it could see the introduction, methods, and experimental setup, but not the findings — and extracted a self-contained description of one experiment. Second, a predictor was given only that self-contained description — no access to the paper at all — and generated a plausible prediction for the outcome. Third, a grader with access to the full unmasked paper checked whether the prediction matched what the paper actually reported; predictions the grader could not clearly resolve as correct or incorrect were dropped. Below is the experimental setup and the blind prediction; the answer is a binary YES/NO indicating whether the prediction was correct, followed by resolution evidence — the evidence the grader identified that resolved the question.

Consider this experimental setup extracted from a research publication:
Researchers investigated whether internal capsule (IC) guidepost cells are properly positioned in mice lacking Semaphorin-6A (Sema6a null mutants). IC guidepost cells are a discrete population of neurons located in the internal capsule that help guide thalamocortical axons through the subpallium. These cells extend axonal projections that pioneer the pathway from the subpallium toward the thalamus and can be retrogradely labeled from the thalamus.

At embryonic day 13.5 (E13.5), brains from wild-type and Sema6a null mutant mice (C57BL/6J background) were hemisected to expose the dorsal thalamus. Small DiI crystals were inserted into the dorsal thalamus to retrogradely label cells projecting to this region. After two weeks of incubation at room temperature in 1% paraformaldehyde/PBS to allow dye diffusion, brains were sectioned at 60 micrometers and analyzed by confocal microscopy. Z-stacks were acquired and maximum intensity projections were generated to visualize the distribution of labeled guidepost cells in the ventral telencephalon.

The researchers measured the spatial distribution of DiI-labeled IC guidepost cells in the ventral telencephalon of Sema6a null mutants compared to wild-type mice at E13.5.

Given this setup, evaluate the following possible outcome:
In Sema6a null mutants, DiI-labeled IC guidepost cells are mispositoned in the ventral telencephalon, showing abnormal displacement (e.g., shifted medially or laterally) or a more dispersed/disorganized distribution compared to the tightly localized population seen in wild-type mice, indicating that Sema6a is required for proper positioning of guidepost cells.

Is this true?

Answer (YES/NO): YES